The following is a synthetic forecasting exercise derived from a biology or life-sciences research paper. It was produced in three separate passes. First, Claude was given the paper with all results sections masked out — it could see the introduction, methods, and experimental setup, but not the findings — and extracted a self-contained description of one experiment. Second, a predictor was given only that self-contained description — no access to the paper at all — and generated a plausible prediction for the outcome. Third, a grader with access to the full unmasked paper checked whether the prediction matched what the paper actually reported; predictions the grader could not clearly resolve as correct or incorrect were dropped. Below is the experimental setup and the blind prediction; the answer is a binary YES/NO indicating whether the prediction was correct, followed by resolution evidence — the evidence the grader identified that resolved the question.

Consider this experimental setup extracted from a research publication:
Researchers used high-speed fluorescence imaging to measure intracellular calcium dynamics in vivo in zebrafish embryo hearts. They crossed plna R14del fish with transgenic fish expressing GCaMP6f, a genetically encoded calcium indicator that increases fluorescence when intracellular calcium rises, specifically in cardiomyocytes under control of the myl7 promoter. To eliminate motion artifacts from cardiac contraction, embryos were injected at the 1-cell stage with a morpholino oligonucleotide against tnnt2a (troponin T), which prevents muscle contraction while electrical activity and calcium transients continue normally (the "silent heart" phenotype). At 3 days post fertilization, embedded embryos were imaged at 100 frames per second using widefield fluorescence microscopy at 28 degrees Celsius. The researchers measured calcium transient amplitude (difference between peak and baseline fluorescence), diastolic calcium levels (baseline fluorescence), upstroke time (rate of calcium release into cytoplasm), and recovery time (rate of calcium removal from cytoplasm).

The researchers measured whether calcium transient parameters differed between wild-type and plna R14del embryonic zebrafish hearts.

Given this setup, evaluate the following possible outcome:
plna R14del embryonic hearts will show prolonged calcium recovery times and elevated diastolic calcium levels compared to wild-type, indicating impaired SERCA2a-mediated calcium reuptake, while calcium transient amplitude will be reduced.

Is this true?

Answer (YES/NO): NO